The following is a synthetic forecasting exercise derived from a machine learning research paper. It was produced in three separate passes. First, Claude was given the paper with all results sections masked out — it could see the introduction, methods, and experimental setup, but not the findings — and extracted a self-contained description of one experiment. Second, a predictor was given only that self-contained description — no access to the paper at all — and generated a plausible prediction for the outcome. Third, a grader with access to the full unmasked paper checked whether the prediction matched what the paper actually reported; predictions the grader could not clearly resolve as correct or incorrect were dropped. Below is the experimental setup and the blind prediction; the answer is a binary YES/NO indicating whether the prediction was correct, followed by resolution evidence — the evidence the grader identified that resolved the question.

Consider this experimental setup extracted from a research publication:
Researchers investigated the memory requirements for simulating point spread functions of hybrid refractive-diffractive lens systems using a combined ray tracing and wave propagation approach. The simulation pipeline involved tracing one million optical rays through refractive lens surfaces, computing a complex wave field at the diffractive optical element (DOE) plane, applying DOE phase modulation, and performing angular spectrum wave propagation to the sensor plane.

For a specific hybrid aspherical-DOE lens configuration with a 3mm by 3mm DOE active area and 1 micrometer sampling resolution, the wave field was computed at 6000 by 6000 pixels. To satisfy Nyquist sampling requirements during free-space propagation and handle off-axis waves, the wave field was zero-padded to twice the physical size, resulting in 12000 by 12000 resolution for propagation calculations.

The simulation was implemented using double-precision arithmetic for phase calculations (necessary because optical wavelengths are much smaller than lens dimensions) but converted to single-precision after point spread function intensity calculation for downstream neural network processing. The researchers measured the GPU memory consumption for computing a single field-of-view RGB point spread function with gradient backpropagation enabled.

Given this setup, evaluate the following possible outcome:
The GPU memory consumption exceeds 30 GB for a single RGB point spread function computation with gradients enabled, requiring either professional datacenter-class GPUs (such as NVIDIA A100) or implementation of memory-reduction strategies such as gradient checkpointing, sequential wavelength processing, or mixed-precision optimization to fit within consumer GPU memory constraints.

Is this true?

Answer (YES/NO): YES